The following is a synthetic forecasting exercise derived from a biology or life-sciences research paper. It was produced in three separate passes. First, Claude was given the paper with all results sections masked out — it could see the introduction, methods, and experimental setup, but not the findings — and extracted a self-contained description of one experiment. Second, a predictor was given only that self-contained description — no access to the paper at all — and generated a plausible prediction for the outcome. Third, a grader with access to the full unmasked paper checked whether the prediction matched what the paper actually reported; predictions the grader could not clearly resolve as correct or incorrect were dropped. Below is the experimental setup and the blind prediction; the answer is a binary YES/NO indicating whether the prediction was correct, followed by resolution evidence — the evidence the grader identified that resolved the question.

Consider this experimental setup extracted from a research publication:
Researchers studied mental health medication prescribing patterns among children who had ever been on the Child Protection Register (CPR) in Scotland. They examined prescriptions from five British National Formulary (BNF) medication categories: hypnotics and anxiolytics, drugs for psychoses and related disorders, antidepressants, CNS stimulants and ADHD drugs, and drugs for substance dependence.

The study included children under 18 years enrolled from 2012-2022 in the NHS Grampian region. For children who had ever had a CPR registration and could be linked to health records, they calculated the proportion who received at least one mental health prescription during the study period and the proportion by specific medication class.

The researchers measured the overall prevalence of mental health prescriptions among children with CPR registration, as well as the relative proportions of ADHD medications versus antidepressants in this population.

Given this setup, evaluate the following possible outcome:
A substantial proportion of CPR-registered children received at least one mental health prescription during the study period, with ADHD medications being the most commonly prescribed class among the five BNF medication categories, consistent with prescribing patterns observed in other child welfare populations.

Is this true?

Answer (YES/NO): YES